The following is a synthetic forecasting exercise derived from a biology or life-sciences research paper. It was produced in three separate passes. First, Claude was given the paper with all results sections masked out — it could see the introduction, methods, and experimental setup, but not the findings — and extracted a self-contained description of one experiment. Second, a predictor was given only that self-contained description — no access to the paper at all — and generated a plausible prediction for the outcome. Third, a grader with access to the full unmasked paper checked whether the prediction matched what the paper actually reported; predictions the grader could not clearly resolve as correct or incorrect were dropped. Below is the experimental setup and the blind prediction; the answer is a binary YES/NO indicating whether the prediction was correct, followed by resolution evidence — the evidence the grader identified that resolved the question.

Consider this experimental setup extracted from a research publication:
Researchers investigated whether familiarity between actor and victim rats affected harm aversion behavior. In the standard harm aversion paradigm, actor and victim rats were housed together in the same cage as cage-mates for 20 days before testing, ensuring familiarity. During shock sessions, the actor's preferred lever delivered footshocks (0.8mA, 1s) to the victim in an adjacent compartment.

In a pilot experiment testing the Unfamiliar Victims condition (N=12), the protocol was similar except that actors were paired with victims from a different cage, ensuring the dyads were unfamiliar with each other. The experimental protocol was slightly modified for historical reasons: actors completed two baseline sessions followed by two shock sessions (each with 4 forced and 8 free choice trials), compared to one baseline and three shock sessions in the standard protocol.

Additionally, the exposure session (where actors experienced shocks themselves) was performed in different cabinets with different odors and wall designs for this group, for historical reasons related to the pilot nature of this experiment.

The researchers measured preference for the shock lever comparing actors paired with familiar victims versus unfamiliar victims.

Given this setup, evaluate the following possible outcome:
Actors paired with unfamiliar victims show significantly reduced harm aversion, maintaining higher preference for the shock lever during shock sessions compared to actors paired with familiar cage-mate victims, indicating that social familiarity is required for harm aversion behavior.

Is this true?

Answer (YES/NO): NO